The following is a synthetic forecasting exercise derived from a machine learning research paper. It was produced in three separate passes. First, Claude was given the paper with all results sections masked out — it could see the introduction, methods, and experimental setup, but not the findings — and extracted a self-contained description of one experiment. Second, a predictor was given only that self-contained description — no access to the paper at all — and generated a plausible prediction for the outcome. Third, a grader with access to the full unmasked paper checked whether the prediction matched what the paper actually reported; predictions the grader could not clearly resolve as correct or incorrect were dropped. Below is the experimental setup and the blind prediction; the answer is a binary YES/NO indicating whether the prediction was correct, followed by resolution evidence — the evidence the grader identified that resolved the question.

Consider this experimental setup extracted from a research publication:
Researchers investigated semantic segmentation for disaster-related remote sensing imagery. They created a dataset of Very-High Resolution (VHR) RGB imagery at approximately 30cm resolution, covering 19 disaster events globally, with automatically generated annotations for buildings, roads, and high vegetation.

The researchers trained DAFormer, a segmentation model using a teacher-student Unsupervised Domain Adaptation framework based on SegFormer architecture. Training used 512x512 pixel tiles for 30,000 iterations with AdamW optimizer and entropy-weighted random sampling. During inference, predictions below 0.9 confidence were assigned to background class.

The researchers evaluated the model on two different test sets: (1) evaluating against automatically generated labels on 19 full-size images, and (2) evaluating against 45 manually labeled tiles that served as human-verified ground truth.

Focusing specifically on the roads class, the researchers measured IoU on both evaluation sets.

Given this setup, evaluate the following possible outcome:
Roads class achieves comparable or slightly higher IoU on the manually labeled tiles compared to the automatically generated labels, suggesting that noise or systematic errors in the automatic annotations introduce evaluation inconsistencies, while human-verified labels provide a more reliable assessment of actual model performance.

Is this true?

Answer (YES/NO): NO